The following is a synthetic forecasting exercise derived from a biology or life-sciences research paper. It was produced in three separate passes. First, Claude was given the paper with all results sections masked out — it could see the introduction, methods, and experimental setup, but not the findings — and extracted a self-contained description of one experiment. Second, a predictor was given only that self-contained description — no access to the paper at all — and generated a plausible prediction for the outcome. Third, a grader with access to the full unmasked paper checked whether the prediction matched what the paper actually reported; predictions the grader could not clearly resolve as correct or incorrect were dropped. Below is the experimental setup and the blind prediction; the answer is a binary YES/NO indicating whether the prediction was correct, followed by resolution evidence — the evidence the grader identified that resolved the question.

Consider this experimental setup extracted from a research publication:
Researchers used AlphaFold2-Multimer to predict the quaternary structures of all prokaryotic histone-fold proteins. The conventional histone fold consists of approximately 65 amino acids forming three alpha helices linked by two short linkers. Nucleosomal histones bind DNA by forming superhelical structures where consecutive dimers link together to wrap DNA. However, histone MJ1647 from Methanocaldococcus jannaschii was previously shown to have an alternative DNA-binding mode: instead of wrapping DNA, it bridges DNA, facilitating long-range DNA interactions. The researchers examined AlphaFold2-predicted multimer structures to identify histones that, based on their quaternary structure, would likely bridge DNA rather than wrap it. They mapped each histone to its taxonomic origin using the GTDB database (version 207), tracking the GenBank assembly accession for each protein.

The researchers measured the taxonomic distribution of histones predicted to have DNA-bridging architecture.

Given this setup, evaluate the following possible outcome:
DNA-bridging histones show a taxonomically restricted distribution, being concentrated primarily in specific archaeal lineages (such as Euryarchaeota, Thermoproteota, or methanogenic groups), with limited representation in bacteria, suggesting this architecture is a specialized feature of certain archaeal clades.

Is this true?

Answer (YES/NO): NO